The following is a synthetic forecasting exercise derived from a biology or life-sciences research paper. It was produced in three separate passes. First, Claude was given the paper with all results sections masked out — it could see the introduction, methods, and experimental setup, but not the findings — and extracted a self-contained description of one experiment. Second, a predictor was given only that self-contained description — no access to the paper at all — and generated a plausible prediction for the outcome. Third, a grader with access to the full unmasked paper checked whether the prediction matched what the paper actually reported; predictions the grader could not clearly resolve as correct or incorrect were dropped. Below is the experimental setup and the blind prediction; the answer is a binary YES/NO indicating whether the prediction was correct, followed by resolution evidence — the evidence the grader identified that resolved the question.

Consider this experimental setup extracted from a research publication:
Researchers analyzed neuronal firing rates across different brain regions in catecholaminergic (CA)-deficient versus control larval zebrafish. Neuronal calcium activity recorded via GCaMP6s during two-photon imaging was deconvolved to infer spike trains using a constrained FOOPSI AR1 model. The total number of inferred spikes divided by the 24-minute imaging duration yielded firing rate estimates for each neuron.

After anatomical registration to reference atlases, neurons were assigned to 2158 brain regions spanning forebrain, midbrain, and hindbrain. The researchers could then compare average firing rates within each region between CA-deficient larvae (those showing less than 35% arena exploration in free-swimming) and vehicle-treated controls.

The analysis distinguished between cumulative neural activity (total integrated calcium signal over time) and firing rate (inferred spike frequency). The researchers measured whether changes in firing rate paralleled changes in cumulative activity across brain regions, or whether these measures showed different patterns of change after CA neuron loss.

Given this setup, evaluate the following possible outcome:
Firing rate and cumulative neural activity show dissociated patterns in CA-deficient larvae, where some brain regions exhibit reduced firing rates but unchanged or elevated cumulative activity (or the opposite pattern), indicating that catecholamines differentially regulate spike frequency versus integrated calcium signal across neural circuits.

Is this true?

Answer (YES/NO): YES